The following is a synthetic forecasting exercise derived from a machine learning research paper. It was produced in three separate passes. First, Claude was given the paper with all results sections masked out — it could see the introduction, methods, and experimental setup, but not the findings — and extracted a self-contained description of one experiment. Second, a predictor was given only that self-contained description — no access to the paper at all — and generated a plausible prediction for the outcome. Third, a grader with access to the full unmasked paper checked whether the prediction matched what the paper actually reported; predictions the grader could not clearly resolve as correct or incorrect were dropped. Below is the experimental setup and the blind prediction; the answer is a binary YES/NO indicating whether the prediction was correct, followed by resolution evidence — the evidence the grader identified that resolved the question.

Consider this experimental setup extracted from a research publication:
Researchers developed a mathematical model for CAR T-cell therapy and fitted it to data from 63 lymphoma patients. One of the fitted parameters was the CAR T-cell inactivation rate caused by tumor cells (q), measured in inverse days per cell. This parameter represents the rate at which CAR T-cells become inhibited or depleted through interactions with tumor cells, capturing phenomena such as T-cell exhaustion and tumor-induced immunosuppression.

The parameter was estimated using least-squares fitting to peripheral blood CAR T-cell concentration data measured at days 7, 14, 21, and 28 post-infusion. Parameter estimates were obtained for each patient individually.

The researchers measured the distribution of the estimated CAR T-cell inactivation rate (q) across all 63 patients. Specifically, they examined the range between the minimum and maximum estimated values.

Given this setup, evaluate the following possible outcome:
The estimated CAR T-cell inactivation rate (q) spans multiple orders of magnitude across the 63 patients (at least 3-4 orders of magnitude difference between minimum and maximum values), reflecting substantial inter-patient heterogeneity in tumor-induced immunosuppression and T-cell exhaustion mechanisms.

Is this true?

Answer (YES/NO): YES